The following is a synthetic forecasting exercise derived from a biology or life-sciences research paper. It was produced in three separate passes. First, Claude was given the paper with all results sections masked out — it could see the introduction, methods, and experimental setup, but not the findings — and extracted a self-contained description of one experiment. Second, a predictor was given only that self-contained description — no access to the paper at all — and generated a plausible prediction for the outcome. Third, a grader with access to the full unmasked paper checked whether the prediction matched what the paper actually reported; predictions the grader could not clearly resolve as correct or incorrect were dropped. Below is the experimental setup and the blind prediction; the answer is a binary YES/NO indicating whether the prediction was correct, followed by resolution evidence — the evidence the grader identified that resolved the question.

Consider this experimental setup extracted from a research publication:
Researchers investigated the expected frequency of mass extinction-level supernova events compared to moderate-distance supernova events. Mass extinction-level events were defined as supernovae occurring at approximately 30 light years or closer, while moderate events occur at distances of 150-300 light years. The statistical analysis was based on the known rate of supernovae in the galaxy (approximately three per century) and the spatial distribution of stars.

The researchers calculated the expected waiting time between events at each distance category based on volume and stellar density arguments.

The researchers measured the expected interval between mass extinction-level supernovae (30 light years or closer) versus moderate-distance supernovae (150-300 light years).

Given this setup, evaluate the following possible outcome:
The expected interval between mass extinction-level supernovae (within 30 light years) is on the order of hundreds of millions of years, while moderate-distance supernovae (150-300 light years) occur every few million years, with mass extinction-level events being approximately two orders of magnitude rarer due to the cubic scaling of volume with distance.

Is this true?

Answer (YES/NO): YES